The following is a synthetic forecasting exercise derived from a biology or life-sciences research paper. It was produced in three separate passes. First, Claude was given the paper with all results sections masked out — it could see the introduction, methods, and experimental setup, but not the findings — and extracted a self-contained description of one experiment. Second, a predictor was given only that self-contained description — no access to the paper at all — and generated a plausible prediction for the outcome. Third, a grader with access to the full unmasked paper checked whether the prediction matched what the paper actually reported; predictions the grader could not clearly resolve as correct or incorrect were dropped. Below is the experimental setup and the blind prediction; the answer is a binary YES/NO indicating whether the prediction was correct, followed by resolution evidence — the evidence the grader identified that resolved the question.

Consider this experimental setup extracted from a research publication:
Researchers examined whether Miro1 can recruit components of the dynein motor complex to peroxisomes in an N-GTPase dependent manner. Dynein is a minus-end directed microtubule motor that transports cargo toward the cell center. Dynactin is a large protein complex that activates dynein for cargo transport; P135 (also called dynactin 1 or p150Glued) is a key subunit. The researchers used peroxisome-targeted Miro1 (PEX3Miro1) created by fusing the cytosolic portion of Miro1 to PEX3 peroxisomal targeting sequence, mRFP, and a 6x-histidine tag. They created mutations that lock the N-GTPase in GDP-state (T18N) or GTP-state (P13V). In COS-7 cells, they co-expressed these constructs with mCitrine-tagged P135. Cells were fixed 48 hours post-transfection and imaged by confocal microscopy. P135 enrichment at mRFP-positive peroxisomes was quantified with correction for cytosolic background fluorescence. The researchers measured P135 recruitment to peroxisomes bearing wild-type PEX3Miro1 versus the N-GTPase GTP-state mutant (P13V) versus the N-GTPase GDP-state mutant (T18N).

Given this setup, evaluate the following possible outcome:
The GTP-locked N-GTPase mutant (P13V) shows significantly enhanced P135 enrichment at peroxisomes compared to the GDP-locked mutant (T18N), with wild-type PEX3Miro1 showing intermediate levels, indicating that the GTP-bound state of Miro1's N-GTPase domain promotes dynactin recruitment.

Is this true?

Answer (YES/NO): NO